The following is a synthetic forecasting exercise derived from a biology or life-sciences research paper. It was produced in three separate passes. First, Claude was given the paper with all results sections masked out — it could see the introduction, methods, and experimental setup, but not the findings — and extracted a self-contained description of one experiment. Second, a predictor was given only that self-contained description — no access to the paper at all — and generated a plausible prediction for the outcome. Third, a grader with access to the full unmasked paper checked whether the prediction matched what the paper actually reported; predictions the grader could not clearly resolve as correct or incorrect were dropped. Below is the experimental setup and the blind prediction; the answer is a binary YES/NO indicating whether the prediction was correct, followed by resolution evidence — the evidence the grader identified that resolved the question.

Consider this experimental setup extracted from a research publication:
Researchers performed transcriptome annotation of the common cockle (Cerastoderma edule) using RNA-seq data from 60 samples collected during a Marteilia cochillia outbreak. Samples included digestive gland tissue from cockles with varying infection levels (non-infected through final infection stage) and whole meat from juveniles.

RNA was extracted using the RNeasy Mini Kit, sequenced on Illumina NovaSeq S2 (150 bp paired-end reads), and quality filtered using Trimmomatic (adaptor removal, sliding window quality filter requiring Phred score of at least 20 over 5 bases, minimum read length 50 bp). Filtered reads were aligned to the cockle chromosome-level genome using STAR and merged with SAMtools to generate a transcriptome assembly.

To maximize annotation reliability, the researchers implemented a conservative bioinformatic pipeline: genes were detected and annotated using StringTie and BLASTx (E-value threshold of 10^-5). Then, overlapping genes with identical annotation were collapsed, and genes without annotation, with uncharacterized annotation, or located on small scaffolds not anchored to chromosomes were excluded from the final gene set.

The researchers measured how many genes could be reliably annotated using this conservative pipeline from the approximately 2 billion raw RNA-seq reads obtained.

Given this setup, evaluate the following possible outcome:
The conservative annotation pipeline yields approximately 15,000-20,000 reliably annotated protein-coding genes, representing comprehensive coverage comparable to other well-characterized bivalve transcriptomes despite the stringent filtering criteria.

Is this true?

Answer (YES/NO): NO